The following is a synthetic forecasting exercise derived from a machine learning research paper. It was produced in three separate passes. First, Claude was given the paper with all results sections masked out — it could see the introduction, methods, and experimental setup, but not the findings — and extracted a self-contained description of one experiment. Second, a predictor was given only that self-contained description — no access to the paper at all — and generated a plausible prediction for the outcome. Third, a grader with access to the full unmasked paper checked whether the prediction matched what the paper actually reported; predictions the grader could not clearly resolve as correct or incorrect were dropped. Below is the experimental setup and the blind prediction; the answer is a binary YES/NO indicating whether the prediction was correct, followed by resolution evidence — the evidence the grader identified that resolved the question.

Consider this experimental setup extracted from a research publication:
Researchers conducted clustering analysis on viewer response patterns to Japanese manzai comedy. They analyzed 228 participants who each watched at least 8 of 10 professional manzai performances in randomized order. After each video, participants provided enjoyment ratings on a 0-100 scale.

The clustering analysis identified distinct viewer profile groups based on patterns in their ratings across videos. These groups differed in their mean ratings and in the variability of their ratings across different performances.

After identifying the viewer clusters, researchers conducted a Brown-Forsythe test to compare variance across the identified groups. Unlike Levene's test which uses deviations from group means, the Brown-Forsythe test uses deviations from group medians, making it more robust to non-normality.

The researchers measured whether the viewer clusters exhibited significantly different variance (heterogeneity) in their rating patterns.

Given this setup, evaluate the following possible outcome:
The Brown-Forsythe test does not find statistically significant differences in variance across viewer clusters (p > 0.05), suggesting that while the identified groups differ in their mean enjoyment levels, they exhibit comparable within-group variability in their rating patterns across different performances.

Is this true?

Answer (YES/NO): NO